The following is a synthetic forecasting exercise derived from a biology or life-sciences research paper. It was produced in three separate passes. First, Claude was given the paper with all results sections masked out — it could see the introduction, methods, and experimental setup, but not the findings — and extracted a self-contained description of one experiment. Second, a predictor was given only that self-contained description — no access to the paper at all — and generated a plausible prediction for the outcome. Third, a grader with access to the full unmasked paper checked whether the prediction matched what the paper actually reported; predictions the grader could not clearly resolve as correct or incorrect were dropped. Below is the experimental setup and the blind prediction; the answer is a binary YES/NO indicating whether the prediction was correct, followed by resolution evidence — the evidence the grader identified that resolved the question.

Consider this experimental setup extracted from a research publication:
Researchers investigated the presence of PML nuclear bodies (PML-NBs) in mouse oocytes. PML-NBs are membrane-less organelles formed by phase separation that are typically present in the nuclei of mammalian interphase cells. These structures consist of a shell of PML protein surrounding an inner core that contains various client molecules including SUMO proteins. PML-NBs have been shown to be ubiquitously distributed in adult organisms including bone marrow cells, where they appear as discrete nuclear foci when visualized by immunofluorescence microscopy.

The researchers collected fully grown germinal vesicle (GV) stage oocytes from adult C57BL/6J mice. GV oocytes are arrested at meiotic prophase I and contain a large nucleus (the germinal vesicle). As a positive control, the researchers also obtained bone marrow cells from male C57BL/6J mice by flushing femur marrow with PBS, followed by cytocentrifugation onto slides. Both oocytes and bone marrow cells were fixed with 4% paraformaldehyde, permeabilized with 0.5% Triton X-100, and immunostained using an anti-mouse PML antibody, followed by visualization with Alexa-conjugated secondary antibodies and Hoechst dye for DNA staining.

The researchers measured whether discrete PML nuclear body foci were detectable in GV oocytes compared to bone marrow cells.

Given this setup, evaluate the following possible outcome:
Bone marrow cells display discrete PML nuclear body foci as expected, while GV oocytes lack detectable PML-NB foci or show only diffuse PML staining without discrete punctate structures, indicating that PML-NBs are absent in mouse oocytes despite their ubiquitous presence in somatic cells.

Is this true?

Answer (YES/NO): YES